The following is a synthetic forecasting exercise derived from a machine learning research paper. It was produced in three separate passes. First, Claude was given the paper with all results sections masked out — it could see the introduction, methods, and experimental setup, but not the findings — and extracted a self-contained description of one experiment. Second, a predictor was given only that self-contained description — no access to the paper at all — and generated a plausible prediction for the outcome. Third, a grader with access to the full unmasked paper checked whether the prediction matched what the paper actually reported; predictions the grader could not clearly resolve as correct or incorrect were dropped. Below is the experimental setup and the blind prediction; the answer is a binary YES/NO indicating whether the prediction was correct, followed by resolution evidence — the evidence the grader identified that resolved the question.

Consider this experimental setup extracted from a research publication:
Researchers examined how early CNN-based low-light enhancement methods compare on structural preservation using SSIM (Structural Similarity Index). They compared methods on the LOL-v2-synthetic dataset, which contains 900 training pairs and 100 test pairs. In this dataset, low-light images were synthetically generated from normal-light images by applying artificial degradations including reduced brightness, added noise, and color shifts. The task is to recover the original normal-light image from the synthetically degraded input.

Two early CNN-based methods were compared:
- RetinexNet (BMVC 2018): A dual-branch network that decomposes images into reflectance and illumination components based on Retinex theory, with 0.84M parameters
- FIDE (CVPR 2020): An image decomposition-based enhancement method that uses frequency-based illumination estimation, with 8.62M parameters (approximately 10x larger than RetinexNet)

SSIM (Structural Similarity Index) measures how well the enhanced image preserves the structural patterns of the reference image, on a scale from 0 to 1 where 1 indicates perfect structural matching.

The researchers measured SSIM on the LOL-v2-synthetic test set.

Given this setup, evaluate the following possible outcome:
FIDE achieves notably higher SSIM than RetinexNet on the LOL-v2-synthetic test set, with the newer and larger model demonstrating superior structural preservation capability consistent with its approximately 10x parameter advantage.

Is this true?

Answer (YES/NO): NO